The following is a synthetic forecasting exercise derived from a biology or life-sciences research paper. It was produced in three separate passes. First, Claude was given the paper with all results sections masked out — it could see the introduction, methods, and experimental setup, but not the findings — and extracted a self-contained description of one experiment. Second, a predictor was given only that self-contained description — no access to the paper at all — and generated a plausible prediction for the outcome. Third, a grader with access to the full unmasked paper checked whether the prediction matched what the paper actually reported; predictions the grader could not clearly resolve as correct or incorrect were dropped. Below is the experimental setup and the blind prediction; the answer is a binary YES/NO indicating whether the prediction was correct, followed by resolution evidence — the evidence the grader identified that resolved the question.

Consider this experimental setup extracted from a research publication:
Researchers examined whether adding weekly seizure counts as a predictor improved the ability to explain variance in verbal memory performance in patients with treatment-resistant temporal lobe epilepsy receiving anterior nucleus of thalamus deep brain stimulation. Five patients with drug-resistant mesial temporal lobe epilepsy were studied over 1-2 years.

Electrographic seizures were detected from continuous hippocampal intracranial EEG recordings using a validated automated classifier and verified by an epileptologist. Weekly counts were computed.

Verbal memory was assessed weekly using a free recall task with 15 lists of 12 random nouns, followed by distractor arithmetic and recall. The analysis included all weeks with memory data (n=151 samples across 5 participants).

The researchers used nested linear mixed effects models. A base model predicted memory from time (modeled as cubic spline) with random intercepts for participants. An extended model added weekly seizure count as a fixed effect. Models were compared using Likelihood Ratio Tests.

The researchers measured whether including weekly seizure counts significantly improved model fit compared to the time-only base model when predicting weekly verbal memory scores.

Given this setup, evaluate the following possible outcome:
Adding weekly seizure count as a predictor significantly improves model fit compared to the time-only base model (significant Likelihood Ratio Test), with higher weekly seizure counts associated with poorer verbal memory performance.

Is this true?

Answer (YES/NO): NO